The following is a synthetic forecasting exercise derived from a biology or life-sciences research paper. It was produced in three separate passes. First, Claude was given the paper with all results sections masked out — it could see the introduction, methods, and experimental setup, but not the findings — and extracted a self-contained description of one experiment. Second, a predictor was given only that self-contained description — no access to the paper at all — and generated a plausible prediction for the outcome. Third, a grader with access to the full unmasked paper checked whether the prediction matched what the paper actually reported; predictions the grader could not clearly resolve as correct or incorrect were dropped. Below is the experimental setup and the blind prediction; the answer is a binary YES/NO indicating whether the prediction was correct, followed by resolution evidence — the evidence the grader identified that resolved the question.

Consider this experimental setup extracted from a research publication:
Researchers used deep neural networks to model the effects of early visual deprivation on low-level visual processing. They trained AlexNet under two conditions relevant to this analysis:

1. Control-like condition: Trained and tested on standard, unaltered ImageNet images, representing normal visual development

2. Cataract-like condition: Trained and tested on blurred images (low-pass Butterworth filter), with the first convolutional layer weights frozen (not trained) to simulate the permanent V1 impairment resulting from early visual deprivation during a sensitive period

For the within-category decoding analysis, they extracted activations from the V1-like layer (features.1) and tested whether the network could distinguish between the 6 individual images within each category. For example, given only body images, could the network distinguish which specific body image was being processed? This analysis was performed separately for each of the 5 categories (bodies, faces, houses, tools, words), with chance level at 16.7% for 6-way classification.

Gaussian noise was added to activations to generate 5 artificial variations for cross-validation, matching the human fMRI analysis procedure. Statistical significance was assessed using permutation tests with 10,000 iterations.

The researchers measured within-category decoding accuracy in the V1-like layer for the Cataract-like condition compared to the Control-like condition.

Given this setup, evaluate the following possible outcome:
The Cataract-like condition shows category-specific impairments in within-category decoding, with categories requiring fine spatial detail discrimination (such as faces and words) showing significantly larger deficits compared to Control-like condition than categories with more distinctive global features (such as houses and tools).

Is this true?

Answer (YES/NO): NO